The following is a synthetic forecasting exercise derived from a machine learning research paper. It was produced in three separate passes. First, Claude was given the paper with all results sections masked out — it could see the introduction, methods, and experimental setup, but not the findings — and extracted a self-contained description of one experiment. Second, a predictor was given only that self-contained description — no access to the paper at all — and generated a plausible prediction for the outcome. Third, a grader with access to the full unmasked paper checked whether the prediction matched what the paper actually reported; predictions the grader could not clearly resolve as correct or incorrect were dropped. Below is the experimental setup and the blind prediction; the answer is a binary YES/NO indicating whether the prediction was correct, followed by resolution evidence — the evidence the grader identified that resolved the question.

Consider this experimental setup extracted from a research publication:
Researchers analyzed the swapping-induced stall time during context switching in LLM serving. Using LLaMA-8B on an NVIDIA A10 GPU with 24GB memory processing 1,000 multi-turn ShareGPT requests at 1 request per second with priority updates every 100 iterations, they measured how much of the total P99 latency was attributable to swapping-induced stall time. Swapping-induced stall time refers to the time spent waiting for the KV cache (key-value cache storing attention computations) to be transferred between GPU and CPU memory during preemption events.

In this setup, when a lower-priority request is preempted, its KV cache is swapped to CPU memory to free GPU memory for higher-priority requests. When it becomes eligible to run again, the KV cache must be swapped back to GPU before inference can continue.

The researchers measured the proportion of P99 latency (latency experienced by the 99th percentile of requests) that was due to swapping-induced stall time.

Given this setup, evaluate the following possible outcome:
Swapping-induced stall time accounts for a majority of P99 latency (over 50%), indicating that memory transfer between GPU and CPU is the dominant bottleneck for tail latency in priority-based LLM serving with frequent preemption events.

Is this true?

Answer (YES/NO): YES